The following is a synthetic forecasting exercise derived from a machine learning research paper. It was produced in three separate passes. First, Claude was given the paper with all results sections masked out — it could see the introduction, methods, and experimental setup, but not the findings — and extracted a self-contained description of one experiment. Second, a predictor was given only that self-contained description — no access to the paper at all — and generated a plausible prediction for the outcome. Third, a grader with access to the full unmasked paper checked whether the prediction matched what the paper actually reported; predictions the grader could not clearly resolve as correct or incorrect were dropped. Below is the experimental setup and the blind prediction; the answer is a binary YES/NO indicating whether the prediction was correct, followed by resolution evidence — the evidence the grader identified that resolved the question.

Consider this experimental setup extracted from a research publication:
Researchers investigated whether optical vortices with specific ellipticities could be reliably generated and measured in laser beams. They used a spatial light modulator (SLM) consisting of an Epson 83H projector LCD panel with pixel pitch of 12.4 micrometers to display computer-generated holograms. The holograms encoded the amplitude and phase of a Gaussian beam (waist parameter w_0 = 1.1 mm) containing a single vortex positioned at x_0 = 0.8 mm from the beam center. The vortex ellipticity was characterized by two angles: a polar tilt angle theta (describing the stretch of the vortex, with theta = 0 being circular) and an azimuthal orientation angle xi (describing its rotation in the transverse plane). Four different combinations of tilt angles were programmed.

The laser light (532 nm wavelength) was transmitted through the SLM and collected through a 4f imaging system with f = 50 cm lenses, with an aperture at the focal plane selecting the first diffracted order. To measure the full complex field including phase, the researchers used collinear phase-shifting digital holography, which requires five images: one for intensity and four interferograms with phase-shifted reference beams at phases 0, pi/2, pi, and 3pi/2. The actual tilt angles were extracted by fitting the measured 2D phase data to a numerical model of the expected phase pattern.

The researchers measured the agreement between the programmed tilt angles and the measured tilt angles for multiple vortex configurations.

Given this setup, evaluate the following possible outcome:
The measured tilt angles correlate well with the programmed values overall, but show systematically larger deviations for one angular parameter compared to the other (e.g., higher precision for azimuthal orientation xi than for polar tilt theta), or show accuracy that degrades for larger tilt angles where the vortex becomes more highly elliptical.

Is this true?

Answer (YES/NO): NO